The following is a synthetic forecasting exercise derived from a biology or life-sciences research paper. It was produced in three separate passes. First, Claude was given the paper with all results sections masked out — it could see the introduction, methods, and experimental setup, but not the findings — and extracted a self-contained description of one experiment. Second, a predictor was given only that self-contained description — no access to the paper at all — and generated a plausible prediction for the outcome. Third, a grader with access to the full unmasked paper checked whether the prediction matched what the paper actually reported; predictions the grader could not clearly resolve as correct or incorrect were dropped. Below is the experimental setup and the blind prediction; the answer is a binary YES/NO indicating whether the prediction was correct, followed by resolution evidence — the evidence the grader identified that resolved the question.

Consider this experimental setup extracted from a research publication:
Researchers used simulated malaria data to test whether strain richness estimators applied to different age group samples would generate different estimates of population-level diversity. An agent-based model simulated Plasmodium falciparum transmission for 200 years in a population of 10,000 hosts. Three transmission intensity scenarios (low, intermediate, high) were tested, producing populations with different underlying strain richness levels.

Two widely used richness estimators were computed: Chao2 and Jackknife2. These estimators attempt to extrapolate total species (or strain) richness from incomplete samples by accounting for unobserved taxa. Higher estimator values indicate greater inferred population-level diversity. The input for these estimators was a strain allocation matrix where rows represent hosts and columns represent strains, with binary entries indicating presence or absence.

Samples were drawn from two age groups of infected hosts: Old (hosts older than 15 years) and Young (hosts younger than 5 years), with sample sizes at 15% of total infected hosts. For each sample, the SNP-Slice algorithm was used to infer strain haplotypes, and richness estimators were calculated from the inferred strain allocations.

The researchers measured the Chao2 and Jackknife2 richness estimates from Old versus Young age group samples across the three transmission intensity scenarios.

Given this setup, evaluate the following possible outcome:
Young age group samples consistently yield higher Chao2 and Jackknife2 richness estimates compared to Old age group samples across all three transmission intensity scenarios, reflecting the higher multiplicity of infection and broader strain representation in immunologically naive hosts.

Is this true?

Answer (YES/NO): NO